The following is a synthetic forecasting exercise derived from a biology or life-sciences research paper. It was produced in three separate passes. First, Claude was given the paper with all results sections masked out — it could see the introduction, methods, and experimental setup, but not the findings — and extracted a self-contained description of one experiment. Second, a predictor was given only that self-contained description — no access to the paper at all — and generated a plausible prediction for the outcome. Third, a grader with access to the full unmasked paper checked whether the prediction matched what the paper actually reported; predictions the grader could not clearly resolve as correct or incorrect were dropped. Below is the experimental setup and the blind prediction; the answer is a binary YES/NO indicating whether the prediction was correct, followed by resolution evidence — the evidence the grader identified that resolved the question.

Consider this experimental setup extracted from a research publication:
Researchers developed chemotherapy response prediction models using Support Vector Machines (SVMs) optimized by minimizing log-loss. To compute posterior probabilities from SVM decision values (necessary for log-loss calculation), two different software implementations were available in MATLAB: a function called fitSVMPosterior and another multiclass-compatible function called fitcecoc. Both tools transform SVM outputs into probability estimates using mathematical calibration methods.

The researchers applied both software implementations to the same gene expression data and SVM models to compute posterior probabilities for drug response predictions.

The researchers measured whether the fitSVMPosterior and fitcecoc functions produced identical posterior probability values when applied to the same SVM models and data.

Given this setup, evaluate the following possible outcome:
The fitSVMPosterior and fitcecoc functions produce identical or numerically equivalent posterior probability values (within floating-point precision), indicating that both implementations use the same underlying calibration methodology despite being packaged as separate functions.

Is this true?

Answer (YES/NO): NO